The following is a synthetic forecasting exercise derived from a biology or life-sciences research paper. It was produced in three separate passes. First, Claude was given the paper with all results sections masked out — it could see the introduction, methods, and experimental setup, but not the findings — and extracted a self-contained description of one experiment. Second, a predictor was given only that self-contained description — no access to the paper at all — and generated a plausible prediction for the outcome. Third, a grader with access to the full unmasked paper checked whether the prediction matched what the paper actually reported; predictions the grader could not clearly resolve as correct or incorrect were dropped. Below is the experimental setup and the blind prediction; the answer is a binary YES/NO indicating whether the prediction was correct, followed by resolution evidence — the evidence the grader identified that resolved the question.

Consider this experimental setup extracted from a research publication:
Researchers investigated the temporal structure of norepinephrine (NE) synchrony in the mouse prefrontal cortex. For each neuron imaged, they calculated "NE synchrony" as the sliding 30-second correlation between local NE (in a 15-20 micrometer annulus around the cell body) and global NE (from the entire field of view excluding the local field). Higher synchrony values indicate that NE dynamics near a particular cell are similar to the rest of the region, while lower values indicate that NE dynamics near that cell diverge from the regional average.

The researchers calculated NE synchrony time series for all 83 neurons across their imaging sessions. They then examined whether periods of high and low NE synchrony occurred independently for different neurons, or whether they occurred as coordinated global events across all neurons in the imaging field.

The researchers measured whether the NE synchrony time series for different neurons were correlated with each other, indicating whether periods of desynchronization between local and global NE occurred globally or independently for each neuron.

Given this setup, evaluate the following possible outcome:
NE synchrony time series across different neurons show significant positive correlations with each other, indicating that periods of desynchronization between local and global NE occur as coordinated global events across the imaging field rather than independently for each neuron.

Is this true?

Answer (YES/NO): YES